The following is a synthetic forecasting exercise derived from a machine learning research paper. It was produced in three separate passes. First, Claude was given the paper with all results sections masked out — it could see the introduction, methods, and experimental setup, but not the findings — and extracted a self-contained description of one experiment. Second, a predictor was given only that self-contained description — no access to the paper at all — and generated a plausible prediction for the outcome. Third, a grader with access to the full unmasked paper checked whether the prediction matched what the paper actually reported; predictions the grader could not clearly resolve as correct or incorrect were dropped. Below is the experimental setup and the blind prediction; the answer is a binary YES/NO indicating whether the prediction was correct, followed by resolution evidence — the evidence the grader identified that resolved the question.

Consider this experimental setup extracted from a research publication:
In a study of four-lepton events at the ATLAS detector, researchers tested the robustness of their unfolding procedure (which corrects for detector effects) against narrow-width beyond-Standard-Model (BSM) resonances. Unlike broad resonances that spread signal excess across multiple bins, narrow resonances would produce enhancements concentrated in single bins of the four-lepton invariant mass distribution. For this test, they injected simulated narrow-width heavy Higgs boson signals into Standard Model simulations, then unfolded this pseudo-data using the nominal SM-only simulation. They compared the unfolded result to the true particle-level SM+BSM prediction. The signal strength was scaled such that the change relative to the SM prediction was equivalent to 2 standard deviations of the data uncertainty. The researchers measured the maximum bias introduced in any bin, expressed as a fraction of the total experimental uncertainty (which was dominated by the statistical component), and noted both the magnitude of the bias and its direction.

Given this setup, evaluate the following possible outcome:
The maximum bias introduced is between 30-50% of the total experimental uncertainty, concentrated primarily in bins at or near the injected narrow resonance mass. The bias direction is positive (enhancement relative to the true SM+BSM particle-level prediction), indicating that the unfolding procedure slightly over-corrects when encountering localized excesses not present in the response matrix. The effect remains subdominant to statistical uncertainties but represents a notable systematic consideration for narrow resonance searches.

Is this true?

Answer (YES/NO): NO